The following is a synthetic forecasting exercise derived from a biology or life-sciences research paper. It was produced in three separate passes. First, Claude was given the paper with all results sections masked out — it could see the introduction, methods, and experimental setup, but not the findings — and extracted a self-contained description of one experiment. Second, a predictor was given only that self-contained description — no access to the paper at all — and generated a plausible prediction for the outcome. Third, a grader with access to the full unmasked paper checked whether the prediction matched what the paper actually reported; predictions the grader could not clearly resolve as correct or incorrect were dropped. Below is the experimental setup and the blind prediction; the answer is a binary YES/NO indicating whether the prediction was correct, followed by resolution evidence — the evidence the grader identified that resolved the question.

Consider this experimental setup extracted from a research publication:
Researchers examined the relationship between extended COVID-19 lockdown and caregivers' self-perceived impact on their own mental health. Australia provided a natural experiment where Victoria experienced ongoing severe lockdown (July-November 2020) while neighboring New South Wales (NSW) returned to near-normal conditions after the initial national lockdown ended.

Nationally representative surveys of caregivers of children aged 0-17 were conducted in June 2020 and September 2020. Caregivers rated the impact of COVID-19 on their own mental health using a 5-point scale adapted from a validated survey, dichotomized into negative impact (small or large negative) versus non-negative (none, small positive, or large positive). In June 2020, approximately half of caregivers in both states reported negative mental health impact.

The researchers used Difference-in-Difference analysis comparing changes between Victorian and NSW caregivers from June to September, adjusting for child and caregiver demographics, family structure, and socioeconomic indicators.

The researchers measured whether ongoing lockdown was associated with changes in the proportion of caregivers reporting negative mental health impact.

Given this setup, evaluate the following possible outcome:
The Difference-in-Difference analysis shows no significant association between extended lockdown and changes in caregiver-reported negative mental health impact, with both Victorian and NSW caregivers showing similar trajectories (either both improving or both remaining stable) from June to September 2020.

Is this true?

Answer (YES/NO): NO